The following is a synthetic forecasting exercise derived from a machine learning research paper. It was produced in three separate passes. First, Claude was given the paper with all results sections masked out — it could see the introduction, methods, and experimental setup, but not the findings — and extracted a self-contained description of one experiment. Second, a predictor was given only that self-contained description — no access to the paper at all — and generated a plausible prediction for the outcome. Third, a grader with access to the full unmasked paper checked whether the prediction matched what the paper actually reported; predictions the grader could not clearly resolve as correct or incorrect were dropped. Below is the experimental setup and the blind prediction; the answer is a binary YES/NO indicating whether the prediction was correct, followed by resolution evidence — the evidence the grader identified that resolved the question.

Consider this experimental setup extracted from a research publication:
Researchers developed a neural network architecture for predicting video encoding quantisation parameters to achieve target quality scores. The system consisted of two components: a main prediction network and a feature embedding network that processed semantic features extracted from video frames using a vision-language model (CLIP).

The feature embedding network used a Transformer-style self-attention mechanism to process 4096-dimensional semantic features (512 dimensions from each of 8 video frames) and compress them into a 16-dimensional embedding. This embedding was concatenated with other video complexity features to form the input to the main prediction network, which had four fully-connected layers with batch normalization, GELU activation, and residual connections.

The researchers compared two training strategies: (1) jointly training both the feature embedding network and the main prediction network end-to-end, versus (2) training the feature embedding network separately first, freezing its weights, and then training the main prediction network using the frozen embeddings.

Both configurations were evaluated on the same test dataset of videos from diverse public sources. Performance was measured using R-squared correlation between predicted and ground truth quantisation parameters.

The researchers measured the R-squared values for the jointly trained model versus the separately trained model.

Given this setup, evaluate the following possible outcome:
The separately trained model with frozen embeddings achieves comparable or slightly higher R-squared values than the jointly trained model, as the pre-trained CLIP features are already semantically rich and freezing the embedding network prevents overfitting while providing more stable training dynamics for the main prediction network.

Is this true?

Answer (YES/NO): NO